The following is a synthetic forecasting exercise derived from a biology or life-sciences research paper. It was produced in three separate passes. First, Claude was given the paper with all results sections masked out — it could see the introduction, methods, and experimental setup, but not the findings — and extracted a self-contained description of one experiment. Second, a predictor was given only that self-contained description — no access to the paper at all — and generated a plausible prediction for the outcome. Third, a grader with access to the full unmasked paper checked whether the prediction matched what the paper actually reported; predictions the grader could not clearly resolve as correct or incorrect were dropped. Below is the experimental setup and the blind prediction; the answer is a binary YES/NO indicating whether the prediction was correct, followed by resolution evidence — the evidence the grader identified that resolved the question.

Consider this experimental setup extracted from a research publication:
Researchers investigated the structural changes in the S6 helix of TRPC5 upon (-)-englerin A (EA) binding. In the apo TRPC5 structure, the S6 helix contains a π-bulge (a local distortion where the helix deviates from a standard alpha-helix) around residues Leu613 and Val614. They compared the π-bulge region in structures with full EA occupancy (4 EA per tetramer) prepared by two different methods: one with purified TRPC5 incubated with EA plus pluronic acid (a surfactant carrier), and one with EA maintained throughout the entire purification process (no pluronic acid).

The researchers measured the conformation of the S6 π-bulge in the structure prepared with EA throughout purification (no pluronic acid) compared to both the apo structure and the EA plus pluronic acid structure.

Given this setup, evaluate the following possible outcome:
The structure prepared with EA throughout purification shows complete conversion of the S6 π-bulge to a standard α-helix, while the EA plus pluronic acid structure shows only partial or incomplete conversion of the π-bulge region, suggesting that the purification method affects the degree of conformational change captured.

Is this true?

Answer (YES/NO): YES